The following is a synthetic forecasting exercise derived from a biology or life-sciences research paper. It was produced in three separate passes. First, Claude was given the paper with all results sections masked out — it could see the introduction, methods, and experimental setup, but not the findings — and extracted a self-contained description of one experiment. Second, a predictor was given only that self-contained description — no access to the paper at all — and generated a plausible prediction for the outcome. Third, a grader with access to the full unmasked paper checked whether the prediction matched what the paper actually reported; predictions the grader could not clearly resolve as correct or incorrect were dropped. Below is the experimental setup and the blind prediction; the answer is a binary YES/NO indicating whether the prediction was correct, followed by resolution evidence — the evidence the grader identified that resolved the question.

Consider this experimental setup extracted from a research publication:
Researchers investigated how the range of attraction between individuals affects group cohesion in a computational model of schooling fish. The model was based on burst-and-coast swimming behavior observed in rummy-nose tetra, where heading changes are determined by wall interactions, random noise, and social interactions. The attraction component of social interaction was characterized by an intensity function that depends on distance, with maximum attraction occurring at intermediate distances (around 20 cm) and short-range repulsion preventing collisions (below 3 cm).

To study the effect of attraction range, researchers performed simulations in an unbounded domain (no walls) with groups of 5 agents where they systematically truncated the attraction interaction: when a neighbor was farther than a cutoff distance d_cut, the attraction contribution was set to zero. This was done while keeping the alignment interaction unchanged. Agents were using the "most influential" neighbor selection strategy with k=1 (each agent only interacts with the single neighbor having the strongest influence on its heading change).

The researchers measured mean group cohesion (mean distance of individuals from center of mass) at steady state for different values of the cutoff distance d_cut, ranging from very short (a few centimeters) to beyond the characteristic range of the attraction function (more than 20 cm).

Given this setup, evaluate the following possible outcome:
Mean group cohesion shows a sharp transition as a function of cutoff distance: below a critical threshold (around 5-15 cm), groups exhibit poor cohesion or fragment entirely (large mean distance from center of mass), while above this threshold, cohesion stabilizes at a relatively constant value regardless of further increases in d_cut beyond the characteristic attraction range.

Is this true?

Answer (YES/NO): NO